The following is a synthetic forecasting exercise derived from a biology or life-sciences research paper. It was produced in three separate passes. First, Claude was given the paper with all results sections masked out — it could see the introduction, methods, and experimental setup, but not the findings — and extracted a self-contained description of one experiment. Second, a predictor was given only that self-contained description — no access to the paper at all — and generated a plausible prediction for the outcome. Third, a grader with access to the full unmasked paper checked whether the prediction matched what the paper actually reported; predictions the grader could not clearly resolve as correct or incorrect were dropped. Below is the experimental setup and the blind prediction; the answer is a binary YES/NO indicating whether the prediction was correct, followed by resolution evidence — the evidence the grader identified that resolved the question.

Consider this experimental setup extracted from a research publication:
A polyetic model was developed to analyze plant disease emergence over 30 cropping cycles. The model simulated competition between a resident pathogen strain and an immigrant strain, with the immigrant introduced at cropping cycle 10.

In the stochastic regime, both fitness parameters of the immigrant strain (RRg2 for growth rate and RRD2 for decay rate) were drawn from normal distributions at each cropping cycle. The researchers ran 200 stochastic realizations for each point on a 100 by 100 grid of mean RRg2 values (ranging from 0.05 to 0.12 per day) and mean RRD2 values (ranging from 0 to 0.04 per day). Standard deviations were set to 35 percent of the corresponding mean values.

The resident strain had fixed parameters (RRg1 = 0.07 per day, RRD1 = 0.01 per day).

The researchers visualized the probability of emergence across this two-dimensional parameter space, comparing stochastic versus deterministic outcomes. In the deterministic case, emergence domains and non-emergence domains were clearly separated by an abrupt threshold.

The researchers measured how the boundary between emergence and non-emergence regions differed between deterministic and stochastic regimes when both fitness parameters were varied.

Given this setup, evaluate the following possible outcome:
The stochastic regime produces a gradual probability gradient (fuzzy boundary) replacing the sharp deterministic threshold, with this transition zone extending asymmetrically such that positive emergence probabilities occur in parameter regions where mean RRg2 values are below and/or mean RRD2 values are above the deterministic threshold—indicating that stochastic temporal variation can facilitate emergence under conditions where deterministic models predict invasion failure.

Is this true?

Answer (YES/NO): YES